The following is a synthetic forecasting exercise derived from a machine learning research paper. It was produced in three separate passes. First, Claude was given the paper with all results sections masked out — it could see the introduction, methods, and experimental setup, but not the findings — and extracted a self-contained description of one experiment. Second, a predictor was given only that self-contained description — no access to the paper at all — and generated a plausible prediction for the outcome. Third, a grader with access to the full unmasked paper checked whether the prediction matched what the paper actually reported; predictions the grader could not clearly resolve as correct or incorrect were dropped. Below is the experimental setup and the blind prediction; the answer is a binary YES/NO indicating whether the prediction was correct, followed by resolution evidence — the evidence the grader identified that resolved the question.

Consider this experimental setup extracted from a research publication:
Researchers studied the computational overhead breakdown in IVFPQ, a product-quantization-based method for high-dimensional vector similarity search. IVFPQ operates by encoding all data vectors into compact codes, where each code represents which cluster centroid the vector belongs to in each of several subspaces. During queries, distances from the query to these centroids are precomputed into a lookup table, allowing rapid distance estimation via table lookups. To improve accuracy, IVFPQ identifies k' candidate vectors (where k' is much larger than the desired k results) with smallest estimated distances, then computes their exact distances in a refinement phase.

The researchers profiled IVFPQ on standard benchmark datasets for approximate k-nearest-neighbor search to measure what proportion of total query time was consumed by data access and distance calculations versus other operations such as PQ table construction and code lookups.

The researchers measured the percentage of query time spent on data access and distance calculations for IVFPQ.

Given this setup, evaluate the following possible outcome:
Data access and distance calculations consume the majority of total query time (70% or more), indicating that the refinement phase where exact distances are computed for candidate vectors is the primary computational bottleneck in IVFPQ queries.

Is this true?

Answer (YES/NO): NO